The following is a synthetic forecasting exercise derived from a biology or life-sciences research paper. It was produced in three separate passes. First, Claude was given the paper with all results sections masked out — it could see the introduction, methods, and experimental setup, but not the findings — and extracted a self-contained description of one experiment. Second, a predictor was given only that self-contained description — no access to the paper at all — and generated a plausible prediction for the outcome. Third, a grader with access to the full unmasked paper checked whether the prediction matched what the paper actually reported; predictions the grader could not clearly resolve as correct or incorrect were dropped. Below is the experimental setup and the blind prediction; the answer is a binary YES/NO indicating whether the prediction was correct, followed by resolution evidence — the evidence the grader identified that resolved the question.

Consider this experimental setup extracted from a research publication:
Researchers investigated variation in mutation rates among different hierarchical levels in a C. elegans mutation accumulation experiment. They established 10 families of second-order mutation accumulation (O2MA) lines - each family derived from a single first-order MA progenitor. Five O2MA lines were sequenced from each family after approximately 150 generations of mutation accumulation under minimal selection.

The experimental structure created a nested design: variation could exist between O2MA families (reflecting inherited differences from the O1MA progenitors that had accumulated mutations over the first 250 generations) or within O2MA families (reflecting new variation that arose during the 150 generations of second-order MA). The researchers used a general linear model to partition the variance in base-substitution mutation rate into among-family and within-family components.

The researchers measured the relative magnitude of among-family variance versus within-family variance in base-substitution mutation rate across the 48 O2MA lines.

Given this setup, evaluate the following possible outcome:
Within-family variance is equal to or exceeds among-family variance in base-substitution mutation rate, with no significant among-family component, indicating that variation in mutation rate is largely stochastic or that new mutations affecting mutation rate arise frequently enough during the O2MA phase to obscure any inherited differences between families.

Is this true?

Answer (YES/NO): NO